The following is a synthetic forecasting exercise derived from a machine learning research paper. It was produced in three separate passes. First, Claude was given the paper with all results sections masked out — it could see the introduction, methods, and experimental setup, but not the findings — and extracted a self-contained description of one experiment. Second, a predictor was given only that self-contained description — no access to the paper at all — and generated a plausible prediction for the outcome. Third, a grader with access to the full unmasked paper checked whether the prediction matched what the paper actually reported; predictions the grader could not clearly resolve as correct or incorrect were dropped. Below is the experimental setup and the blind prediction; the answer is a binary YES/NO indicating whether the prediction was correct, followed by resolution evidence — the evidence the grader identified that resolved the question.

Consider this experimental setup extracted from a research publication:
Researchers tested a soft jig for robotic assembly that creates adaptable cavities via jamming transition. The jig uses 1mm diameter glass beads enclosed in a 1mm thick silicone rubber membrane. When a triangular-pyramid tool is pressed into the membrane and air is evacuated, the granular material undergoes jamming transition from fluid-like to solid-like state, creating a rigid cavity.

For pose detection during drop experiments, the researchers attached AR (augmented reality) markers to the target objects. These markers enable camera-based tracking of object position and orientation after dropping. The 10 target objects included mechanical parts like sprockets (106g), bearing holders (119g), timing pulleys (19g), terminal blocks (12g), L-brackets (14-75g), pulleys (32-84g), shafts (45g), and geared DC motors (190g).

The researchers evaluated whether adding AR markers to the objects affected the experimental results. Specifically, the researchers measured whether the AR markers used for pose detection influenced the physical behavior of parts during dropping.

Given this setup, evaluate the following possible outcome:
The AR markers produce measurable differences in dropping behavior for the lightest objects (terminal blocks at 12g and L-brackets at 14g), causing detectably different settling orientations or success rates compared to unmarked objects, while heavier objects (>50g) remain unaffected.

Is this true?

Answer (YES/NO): NO